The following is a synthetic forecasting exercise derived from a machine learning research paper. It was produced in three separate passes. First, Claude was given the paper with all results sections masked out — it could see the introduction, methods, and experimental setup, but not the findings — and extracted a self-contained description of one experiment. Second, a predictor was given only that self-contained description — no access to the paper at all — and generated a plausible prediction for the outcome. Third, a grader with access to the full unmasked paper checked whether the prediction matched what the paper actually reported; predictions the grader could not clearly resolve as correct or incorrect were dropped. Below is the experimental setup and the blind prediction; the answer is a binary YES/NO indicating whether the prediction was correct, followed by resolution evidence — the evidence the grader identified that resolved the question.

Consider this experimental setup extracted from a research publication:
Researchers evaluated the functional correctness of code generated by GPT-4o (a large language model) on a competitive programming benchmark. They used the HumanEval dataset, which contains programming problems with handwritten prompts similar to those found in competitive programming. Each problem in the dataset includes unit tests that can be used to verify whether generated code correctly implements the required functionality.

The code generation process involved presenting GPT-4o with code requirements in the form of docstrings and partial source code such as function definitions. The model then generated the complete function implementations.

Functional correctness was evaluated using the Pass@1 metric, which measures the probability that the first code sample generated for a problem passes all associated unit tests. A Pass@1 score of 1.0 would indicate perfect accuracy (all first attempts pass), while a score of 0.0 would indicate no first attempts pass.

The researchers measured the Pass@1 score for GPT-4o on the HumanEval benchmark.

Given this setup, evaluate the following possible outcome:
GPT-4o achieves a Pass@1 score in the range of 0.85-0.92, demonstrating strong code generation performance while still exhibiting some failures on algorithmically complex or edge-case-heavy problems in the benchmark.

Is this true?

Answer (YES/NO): YES